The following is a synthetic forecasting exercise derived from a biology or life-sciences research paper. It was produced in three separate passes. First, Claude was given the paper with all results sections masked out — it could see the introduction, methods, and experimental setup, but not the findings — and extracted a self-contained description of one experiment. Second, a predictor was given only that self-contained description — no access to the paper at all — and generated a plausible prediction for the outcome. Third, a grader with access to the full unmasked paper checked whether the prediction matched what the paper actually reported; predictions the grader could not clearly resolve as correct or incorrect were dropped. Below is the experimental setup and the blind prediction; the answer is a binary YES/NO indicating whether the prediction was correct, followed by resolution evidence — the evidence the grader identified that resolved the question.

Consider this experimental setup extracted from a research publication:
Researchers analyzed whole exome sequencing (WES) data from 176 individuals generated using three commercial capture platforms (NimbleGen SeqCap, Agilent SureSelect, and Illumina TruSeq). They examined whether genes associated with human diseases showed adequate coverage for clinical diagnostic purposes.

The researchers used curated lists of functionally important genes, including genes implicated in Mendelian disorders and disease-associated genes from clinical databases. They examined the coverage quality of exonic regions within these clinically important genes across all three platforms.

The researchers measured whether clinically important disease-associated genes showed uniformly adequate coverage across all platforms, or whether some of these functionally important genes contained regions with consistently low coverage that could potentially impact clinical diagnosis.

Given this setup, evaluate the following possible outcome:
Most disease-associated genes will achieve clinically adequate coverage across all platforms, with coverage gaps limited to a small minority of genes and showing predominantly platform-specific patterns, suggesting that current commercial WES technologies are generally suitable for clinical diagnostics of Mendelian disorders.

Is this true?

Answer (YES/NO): NO